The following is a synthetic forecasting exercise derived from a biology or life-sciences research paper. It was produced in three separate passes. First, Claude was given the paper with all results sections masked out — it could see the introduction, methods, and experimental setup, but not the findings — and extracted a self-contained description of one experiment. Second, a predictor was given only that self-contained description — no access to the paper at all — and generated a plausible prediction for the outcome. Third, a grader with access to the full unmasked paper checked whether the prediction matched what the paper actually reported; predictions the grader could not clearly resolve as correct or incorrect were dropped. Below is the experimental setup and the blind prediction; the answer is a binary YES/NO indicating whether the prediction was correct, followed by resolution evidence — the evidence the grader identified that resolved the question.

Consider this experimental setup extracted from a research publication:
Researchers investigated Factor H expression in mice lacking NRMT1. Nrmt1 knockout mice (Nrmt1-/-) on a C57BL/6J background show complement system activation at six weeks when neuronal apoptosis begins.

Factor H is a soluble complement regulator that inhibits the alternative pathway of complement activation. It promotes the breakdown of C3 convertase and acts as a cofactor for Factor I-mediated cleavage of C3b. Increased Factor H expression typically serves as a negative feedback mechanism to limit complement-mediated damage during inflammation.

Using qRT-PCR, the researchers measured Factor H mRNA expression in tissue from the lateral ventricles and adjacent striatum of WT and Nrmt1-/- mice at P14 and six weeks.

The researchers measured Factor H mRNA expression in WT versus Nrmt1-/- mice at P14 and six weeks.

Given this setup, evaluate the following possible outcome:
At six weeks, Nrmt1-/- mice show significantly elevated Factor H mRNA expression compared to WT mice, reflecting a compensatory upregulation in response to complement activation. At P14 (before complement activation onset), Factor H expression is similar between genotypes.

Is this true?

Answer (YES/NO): YES